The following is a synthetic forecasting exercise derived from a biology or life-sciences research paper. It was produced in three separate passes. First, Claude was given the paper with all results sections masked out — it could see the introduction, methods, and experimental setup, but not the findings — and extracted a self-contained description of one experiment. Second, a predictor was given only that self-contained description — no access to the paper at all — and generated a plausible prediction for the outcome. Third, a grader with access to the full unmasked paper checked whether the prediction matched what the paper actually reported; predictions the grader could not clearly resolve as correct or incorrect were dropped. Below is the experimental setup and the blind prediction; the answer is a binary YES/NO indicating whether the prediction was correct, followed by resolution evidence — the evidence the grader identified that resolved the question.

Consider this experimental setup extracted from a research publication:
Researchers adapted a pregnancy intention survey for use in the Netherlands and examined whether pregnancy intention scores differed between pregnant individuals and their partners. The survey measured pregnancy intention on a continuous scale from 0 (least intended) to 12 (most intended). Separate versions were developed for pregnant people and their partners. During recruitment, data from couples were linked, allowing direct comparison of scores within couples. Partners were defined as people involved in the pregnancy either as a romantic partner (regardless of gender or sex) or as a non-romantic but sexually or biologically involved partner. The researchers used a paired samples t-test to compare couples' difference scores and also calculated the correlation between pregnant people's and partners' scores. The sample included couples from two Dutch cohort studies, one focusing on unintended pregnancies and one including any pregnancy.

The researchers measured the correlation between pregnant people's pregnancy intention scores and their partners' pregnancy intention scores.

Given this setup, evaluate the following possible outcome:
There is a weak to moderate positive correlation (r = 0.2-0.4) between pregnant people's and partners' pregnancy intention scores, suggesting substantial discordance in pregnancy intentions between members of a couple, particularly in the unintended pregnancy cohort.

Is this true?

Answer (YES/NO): NO